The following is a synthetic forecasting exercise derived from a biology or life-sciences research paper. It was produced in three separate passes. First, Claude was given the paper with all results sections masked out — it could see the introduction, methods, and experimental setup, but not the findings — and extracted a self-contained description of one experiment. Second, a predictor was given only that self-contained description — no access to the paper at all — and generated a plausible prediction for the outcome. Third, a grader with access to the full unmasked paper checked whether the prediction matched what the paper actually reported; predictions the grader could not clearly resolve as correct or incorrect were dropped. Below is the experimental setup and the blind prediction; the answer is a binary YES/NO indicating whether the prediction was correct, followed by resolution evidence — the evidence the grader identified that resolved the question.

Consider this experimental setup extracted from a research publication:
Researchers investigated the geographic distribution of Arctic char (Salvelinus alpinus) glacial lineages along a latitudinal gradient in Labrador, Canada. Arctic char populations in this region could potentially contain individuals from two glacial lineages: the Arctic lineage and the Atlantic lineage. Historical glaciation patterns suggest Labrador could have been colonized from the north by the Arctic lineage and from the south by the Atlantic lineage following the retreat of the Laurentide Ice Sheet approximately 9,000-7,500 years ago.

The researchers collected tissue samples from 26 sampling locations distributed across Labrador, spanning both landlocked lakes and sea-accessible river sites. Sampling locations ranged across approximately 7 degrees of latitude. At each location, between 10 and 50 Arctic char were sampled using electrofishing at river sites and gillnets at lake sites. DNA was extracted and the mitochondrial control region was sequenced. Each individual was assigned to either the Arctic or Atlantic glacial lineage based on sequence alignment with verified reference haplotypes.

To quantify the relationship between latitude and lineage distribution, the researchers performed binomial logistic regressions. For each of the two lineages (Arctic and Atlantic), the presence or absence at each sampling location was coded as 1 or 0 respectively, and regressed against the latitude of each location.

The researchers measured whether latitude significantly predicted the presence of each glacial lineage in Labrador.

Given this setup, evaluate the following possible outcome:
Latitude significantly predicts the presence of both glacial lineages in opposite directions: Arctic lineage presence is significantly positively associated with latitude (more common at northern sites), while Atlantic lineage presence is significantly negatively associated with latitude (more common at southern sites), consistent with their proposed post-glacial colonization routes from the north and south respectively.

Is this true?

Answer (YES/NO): NO